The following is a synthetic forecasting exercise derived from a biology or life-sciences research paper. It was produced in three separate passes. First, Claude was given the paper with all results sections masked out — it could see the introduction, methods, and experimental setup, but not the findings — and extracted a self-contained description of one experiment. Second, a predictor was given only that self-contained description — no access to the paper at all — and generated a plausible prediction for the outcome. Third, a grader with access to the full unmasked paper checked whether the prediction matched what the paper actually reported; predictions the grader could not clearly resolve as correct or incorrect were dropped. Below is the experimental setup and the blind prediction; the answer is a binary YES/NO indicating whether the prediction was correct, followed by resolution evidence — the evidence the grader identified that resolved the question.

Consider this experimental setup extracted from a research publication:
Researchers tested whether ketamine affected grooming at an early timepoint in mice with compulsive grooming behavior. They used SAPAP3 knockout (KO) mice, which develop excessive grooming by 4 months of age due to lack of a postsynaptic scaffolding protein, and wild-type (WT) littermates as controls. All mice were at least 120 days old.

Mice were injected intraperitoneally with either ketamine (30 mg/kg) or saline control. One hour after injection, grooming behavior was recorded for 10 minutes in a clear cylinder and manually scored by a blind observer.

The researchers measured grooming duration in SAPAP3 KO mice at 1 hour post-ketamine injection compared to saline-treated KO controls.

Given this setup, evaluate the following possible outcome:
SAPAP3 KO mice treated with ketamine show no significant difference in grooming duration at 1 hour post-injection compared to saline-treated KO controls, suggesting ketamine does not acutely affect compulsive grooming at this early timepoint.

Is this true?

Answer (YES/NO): NO